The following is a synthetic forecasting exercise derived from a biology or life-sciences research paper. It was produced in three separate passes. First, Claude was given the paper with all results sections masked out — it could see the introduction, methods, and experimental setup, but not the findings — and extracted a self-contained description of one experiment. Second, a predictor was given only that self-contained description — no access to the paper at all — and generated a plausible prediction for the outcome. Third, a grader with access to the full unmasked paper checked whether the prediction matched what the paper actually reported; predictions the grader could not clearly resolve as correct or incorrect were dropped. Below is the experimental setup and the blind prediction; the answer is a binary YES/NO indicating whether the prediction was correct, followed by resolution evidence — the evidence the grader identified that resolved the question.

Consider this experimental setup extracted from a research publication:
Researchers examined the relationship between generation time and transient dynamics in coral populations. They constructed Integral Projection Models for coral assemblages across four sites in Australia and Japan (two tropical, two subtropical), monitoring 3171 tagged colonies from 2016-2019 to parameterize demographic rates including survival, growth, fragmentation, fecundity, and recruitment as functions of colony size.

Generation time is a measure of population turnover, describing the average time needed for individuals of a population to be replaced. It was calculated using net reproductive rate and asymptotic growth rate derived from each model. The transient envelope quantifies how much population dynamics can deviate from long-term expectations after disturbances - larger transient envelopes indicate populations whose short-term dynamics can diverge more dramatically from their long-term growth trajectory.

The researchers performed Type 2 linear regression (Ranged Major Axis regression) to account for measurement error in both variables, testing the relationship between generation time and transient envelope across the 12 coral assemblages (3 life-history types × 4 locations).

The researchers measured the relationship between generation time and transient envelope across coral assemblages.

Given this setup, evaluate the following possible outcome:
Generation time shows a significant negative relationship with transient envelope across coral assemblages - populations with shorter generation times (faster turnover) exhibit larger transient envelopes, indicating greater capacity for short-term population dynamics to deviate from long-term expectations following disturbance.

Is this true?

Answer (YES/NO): YES